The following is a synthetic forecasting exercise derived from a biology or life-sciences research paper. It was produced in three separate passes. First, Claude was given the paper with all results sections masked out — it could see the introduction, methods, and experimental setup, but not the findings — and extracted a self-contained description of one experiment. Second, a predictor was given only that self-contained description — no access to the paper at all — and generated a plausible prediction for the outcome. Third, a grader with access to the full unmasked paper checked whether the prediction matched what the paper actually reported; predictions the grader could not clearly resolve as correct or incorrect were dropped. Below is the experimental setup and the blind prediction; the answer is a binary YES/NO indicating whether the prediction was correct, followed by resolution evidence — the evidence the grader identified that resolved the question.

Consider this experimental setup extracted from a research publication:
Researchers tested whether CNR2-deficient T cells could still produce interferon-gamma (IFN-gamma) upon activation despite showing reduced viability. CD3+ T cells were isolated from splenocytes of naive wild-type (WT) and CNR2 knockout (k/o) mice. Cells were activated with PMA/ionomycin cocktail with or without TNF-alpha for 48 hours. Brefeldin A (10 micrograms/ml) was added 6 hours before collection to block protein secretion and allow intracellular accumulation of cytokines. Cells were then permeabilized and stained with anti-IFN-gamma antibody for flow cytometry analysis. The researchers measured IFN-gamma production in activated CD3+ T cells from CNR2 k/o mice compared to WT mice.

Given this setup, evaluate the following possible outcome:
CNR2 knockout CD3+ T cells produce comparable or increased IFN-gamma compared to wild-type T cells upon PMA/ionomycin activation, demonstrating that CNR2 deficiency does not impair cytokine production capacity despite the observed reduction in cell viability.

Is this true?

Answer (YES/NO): YES